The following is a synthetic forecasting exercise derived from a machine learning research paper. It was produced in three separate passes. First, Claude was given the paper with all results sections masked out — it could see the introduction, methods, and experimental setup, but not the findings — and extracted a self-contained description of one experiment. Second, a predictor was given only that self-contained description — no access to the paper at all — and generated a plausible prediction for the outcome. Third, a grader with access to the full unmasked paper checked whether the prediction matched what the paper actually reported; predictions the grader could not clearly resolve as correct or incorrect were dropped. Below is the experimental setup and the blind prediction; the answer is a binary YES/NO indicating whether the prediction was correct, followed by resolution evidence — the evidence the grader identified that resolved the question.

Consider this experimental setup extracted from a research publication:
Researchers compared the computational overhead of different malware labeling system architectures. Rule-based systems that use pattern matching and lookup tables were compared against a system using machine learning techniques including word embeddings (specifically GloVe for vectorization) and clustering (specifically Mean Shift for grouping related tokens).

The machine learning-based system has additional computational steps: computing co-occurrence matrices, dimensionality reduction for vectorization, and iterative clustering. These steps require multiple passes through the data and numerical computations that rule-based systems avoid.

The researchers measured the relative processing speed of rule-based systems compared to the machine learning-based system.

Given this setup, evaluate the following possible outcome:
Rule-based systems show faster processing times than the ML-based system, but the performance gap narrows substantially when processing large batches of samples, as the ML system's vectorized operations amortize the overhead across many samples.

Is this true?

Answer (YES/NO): NO